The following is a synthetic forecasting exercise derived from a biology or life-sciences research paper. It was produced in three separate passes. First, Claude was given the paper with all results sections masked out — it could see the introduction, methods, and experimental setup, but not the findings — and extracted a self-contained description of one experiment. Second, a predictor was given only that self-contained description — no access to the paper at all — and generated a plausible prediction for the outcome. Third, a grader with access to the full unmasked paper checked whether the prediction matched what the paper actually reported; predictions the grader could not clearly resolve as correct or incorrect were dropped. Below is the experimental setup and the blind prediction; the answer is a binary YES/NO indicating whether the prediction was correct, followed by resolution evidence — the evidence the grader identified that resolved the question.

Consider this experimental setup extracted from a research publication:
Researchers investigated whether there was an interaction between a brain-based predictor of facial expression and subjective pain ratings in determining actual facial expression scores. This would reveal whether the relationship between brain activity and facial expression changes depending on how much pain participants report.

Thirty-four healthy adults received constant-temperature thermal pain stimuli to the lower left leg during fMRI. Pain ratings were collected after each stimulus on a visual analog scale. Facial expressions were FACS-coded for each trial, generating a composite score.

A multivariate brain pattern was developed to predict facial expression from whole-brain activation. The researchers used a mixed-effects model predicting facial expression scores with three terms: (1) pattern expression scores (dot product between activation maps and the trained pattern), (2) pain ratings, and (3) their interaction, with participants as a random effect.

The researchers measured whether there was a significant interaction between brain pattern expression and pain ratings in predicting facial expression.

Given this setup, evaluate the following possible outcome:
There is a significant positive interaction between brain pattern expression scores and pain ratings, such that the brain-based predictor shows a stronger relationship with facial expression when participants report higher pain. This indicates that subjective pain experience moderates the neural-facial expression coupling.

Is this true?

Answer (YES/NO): NO